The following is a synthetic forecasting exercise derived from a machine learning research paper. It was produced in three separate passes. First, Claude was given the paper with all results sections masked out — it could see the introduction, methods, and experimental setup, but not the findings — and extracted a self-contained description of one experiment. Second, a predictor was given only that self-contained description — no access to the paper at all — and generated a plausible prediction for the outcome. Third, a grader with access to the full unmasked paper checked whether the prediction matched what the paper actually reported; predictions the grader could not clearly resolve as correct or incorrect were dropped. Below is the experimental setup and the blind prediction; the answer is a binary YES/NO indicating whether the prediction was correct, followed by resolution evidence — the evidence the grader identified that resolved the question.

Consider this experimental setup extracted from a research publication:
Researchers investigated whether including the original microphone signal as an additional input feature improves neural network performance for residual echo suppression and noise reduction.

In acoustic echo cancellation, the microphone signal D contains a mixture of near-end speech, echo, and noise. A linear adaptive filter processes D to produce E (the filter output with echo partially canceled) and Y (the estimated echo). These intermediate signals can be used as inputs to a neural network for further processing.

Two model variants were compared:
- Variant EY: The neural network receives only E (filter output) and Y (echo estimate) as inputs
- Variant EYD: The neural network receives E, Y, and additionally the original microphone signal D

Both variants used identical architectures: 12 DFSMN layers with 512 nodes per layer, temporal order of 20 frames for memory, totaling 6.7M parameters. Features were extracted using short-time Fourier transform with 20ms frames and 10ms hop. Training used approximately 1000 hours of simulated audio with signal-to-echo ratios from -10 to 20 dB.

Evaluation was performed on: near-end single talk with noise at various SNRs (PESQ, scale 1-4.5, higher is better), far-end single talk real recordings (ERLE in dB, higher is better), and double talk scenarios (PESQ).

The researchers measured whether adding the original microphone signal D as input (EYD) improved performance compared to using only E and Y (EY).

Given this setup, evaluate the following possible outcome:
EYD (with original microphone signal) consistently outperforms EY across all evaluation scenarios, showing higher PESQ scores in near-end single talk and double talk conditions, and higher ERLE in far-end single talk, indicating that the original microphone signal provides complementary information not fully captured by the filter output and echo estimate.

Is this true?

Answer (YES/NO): YES